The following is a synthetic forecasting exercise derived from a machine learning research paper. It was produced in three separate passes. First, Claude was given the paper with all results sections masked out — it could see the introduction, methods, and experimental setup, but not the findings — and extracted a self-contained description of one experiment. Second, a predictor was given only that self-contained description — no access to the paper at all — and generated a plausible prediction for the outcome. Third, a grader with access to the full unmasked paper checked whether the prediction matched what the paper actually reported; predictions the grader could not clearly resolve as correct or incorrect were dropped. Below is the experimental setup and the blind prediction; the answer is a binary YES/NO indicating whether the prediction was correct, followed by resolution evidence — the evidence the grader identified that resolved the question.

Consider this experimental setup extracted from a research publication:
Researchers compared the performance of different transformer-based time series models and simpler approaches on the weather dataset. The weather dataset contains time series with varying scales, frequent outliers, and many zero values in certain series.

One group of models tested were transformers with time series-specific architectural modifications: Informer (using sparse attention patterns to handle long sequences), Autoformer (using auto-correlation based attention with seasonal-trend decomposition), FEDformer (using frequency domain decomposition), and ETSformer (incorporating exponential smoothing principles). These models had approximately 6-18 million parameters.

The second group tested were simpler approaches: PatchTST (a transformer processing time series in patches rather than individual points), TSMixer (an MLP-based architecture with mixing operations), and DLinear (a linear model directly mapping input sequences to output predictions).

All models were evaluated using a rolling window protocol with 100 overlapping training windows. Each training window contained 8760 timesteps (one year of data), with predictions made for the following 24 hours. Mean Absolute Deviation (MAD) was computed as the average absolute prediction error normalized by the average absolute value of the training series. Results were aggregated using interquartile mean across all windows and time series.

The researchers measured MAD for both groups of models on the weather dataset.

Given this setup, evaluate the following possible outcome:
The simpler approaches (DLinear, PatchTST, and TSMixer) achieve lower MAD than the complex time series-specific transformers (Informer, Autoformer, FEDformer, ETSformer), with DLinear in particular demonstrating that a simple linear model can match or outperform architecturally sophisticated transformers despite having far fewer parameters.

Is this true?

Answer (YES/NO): YES